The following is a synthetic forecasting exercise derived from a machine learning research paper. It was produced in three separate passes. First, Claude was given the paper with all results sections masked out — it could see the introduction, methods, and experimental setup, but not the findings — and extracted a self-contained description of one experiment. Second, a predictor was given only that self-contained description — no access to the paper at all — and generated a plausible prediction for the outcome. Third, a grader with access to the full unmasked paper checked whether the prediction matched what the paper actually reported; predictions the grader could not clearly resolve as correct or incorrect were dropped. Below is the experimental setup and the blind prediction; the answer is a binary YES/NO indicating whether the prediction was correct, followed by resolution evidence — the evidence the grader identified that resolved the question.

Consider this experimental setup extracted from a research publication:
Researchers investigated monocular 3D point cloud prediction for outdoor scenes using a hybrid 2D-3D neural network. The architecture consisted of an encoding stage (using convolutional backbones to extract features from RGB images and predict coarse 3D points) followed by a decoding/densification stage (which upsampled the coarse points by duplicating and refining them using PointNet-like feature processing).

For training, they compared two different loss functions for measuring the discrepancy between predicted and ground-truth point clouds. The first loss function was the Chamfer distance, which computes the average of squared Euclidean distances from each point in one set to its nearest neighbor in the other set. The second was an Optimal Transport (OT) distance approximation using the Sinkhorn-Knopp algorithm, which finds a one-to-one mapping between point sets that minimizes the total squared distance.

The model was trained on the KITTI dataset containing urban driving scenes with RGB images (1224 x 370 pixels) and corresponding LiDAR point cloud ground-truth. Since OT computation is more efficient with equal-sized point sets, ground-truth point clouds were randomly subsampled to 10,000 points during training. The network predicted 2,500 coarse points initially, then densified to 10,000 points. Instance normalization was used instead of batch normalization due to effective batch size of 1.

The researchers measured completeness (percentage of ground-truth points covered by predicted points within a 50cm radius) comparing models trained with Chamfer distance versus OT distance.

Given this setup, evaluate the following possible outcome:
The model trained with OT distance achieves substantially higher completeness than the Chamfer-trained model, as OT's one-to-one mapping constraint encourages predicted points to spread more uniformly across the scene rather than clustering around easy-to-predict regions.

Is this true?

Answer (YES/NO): NO